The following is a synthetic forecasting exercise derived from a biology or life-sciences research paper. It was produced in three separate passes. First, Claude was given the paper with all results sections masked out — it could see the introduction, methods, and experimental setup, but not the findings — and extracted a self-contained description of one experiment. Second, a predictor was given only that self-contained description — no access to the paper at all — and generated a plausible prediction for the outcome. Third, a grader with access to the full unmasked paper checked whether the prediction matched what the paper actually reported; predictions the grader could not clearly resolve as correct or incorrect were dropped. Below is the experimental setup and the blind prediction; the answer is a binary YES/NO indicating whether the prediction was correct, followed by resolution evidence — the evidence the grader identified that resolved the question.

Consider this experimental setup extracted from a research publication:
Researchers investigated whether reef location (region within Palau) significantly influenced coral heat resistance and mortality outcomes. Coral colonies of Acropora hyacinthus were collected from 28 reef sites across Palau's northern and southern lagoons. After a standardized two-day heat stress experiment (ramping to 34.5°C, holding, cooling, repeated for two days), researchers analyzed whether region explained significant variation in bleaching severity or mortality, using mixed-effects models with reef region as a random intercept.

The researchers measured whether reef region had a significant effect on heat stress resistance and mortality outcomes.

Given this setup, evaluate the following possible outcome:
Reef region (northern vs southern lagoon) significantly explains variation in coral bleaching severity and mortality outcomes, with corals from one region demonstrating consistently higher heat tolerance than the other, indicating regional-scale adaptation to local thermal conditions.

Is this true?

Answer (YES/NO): NO